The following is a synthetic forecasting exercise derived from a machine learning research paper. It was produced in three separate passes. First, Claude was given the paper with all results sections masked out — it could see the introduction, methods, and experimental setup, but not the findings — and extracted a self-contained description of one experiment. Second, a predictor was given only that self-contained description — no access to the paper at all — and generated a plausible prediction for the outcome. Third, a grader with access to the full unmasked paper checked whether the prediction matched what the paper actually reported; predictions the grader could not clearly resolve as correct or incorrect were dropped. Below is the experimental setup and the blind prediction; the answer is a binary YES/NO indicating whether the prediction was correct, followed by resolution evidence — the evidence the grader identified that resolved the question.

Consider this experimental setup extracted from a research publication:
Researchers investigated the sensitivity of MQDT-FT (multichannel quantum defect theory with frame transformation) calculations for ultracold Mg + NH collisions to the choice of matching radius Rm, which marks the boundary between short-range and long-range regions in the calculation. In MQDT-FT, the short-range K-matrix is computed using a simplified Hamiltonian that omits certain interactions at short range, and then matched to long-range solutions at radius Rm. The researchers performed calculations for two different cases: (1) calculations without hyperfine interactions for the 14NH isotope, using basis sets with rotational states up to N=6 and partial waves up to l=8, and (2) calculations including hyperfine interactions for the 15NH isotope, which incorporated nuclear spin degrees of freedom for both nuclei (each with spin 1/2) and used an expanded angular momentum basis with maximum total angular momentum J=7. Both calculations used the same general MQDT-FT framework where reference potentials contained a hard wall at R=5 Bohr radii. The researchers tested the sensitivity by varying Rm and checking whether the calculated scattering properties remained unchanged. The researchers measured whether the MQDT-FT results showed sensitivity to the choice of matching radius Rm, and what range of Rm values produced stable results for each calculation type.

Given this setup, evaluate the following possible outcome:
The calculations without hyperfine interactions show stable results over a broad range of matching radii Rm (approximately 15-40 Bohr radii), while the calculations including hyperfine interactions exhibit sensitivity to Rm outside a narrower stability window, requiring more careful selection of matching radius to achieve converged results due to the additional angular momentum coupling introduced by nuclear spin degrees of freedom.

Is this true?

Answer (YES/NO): YES